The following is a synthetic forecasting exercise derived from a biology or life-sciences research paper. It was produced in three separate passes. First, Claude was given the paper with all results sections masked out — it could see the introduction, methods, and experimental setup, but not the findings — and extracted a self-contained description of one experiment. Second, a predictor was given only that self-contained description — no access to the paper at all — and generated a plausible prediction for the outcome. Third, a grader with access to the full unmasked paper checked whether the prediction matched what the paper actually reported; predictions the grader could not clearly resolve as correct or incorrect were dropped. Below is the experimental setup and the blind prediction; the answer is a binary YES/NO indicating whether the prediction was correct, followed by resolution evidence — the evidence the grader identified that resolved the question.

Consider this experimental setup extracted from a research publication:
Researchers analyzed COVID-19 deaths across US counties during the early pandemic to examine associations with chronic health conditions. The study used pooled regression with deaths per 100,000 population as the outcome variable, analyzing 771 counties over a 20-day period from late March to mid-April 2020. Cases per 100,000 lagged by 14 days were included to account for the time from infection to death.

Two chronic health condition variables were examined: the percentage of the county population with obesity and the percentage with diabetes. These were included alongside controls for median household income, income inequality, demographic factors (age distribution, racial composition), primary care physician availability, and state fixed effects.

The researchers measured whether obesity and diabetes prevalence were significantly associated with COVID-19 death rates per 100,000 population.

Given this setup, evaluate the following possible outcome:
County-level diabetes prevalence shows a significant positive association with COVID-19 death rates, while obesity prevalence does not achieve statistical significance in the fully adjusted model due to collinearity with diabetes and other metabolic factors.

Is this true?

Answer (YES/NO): NO